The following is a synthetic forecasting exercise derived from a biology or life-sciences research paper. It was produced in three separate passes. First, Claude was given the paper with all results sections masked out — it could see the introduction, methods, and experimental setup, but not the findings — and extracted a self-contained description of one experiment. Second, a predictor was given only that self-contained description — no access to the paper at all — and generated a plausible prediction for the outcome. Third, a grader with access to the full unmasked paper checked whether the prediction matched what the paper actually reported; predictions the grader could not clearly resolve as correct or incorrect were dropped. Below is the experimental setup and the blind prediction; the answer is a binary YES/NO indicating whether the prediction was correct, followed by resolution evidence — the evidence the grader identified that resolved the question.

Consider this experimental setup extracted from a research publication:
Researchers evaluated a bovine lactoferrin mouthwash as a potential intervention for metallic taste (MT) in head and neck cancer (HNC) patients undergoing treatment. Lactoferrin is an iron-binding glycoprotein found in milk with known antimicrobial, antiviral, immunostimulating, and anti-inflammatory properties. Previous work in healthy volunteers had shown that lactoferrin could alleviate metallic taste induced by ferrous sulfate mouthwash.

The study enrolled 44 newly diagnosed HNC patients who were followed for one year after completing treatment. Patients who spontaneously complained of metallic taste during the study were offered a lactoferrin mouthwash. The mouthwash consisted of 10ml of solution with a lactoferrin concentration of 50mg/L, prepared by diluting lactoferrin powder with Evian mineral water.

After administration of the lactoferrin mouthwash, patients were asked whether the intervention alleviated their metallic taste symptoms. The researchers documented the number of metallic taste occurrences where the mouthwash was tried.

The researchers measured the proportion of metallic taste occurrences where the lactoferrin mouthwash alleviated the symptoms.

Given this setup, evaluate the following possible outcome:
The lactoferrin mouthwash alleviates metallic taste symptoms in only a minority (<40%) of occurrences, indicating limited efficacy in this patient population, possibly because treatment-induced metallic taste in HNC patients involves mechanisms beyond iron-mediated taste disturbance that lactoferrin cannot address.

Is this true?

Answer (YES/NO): NO